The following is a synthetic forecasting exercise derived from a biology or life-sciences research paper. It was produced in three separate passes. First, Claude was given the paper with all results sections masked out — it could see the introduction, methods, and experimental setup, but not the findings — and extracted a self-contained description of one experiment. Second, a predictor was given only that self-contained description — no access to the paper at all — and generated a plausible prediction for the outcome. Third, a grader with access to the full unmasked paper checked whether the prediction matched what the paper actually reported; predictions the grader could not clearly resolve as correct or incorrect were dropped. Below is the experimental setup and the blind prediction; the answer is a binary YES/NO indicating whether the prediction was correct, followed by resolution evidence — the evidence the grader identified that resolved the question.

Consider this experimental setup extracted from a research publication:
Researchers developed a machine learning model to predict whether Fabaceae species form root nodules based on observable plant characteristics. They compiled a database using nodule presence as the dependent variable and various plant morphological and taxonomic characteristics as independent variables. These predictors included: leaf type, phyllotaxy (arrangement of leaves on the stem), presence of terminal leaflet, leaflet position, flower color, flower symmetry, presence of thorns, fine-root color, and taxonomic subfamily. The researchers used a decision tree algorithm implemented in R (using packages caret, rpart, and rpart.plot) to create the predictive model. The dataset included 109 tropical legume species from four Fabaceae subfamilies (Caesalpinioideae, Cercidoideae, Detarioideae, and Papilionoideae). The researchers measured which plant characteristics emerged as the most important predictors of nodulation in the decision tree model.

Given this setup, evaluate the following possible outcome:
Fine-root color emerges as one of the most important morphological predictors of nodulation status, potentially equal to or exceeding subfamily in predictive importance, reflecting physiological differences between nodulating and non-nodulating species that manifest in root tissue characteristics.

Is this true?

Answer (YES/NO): YES